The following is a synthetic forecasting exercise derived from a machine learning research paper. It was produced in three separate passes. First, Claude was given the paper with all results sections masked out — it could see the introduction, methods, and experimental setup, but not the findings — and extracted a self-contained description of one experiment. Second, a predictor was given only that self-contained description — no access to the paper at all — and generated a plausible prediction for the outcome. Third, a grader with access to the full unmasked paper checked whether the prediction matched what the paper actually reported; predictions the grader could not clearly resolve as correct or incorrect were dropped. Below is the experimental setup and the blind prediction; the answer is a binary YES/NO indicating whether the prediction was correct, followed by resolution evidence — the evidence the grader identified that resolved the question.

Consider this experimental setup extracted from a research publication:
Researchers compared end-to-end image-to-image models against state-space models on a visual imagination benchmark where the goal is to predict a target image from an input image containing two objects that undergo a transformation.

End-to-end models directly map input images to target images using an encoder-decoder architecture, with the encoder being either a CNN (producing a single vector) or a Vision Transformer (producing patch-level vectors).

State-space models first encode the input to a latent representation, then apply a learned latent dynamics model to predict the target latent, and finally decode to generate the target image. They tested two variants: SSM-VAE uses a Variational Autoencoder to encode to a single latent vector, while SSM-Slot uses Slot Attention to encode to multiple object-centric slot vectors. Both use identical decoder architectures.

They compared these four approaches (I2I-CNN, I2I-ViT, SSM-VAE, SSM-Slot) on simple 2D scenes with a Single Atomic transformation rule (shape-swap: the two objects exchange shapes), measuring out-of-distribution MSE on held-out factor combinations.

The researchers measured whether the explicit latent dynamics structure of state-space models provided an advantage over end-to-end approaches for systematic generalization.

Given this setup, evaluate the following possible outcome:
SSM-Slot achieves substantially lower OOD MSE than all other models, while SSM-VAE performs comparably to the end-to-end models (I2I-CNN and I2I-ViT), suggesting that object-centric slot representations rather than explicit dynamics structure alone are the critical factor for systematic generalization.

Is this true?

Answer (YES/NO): NO